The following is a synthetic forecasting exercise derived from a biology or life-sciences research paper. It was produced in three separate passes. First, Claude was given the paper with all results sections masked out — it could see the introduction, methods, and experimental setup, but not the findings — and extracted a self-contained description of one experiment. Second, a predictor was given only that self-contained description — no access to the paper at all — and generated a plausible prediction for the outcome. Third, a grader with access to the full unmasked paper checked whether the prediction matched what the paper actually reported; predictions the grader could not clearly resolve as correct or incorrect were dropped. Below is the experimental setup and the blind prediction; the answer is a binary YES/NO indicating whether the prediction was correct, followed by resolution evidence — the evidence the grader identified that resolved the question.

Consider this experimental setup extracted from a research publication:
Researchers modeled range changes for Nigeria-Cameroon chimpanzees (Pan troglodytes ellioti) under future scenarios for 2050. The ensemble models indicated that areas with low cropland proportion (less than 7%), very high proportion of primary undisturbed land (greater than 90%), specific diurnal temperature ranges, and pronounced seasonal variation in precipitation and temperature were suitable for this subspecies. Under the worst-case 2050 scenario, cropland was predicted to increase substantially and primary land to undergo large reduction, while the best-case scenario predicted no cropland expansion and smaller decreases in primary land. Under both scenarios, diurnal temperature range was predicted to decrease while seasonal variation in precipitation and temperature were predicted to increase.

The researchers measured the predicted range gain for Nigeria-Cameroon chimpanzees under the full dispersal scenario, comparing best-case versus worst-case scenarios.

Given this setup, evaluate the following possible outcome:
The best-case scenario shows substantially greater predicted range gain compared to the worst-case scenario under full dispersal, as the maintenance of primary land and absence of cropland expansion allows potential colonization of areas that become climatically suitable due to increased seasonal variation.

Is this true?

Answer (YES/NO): NO